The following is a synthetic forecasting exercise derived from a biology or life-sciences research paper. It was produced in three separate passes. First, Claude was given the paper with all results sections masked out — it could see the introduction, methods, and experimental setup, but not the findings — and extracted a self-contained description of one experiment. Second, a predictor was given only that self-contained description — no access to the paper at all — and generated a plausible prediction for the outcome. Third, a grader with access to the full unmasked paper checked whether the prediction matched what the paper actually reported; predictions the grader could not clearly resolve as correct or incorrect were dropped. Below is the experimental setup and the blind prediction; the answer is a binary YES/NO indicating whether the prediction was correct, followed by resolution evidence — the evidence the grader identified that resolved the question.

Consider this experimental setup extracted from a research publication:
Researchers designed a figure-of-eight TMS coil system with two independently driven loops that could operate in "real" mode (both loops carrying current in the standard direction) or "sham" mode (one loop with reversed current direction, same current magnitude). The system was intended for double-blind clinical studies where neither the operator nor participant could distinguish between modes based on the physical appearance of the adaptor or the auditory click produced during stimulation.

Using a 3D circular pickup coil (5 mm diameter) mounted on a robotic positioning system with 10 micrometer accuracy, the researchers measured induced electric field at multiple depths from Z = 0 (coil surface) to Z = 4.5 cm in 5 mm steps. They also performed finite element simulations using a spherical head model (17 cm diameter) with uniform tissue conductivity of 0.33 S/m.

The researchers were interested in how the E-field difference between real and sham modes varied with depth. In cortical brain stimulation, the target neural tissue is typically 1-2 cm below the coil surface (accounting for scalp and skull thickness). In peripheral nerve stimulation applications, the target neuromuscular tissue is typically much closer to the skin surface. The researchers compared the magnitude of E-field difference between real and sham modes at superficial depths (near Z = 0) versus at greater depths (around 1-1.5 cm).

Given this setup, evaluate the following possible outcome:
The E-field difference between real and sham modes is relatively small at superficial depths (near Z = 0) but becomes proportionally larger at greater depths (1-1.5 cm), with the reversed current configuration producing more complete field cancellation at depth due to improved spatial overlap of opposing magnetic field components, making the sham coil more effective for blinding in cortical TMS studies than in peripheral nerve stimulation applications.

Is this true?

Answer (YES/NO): YES